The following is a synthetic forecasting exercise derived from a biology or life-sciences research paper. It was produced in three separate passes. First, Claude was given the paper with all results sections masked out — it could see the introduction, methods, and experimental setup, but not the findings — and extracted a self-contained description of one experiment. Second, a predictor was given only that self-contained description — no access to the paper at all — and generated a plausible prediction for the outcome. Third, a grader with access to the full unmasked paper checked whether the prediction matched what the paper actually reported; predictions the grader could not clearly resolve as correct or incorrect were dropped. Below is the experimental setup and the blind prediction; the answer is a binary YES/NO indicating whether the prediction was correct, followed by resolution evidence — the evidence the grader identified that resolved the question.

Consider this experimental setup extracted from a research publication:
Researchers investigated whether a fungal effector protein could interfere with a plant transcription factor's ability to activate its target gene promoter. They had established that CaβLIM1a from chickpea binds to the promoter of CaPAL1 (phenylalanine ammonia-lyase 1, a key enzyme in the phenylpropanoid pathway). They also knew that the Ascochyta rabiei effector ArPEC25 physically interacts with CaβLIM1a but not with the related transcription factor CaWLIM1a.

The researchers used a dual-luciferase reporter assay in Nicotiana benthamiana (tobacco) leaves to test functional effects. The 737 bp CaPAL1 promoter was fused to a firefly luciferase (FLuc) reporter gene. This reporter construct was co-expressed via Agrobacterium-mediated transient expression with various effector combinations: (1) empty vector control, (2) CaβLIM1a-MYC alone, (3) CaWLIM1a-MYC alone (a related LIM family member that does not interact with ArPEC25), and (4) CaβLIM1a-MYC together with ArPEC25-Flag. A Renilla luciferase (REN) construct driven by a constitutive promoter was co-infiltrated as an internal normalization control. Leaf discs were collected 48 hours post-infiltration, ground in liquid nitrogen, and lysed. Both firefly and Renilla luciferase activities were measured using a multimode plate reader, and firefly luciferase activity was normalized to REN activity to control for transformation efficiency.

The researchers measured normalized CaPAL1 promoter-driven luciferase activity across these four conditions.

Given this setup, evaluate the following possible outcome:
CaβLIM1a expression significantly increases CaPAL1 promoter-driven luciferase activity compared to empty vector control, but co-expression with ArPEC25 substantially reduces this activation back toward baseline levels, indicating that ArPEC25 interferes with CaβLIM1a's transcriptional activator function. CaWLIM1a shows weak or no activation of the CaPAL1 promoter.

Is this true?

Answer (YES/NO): YES